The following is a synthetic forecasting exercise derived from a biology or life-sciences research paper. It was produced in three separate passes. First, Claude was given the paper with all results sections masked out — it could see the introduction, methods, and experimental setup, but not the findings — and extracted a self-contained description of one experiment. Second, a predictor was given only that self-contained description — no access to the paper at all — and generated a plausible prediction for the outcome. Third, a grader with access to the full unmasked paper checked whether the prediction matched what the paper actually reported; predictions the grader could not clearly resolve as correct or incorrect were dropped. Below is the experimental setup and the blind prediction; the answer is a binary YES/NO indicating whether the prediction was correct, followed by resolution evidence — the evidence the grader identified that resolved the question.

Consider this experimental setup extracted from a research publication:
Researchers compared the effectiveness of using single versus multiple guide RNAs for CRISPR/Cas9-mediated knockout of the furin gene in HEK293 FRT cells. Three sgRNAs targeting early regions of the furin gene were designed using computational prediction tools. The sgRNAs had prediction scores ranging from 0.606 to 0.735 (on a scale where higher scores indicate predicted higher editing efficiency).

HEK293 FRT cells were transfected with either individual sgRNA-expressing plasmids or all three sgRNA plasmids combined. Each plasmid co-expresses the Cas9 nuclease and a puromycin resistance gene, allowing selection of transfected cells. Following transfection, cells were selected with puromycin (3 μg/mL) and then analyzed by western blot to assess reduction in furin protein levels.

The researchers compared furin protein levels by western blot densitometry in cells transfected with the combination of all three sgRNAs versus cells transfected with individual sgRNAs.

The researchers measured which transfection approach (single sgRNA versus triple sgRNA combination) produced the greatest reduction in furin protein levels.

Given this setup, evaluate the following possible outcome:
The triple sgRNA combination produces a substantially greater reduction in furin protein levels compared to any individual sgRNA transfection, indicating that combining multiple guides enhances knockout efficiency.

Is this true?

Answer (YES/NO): YES